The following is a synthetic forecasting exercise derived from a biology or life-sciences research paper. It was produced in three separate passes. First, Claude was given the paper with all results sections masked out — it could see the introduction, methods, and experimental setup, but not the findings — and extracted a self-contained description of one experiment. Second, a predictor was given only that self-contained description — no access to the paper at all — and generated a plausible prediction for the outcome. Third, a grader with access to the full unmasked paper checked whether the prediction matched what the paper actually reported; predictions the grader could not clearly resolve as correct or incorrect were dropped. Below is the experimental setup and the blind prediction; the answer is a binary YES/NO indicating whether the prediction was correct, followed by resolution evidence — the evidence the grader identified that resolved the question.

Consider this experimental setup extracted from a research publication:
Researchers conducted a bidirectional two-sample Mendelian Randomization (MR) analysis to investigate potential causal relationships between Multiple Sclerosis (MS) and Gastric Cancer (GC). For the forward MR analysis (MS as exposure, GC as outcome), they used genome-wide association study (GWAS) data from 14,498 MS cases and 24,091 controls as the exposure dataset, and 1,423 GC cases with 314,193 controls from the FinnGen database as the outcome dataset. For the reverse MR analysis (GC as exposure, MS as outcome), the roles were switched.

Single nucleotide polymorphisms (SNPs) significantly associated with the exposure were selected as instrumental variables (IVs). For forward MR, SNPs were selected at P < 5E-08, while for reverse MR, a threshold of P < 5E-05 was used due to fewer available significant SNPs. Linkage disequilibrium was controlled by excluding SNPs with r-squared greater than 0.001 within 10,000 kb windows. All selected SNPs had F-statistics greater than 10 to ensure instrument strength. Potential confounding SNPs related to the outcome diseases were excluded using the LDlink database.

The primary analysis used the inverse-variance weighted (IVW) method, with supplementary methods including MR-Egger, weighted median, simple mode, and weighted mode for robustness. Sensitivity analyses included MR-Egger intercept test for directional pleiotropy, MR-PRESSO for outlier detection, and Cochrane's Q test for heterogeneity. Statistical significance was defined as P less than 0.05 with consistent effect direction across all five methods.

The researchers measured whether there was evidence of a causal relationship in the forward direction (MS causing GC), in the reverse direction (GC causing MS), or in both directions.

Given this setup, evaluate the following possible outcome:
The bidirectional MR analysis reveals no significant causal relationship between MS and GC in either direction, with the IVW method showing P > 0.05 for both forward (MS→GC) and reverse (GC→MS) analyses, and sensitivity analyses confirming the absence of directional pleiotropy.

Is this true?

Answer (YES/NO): NO